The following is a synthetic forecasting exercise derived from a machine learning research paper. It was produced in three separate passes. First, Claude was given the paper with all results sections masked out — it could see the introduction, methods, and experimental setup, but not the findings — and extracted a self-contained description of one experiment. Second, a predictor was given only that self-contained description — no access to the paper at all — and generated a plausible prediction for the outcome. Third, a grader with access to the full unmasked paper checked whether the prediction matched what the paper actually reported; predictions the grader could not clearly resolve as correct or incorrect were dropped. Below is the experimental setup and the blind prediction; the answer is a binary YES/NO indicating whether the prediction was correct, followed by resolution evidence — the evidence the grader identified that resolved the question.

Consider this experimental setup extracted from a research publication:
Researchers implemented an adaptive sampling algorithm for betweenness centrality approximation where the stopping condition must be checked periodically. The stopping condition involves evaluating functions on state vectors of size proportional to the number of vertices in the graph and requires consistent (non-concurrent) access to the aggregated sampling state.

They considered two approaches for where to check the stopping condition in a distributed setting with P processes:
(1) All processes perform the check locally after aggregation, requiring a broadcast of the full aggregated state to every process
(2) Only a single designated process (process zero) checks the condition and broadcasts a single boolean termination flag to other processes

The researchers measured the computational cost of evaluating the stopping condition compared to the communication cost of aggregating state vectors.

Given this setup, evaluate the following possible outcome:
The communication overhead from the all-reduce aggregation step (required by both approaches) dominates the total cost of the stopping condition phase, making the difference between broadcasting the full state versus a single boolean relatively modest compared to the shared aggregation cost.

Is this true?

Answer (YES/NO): NO